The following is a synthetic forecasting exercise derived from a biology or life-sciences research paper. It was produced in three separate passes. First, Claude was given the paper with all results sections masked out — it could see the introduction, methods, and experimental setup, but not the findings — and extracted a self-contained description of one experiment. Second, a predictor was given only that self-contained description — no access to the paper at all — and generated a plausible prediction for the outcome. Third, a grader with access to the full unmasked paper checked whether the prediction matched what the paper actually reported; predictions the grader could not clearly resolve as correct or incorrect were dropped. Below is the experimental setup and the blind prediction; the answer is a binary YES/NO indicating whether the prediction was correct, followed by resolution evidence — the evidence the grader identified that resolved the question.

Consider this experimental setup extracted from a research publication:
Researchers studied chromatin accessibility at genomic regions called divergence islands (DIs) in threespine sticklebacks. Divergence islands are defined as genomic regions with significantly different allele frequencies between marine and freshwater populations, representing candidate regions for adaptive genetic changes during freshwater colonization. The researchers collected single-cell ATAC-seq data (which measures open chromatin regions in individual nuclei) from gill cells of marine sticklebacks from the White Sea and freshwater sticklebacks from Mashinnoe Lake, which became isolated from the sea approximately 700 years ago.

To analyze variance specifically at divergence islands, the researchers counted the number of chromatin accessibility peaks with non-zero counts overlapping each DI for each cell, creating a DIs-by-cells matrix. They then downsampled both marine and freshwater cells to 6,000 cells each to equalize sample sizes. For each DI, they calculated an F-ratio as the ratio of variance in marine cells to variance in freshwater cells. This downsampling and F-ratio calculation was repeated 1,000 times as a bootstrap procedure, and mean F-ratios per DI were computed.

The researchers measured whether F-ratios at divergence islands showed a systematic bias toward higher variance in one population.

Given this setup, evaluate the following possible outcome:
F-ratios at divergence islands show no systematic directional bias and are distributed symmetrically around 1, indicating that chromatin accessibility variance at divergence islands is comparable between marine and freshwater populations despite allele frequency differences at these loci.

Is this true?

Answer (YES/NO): YES